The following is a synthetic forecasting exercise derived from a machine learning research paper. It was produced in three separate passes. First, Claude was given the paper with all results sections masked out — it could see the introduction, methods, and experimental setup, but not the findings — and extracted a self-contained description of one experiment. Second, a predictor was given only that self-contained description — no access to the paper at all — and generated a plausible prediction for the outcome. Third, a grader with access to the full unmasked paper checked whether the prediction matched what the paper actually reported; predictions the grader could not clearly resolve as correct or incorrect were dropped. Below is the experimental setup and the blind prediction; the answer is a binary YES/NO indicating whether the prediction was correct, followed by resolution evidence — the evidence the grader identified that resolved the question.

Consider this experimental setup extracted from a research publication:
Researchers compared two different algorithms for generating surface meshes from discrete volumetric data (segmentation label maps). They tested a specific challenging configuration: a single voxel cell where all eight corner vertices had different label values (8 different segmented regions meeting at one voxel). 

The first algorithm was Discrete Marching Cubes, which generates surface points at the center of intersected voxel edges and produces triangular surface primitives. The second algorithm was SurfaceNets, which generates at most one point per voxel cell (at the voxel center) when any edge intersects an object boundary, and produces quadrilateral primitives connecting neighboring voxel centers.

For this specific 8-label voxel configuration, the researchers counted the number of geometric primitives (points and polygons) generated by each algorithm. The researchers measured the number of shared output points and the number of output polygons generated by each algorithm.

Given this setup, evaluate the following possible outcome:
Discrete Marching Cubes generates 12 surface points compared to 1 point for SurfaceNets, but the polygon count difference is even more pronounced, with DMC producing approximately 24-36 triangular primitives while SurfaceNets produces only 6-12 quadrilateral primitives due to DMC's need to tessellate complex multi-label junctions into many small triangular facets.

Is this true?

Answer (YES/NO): NO